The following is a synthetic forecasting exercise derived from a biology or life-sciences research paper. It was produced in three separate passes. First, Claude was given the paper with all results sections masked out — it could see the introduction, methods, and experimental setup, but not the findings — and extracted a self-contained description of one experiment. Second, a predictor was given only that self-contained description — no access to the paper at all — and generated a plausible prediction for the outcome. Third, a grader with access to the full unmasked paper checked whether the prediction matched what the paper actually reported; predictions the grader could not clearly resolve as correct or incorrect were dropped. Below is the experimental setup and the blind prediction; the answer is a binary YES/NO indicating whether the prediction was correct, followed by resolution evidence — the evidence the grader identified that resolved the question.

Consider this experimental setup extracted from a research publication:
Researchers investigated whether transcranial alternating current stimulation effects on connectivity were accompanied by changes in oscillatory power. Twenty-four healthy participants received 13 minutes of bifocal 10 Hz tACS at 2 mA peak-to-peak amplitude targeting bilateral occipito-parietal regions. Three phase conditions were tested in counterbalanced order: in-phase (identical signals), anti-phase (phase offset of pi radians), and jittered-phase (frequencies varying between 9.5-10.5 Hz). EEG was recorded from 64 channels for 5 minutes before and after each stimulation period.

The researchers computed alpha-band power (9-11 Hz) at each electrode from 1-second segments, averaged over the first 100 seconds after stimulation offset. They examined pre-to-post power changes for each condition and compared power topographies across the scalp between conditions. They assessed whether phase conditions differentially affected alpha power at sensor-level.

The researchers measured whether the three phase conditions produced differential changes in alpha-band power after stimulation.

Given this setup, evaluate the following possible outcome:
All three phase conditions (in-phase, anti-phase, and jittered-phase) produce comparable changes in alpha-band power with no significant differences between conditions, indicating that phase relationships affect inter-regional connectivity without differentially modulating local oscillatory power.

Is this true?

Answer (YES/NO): YES